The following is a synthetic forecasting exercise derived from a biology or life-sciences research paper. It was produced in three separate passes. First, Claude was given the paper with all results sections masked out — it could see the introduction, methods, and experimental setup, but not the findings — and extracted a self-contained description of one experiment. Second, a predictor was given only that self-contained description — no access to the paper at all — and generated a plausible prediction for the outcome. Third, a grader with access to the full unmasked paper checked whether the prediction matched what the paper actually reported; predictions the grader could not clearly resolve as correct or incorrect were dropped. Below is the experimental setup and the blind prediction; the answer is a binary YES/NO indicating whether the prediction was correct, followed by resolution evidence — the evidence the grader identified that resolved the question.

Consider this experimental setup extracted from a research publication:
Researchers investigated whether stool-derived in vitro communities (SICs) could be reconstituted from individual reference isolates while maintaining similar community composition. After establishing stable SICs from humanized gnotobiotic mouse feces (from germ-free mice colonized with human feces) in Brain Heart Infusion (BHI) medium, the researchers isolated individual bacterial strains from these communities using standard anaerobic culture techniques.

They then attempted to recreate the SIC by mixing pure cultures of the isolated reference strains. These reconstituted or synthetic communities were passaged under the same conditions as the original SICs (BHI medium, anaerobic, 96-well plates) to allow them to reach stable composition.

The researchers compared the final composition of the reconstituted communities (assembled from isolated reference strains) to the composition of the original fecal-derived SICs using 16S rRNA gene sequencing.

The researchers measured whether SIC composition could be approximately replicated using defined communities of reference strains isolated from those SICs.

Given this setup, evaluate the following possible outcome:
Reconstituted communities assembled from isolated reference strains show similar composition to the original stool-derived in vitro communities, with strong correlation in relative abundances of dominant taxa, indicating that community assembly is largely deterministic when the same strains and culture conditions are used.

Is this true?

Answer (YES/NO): YES